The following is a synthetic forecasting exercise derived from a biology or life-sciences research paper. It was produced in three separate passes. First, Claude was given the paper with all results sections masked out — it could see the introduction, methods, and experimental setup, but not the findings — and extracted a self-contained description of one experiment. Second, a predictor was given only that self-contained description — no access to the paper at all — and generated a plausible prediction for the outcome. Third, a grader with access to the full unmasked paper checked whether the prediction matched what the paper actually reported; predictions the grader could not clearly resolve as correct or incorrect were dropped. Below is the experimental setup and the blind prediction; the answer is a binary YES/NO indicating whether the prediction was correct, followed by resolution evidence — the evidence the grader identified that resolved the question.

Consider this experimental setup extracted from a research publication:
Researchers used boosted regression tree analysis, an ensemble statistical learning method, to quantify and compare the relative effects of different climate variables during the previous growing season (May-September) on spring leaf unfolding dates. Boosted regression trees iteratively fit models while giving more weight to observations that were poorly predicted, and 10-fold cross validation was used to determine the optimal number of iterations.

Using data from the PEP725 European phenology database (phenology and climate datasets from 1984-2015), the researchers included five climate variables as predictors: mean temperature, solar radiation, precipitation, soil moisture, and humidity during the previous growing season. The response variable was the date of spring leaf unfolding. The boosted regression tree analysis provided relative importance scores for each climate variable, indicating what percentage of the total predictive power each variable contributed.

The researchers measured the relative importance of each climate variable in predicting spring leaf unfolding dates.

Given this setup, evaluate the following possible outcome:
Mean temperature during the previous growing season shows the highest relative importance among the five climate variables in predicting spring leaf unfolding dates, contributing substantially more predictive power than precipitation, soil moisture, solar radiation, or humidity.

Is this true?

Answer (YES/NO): YES